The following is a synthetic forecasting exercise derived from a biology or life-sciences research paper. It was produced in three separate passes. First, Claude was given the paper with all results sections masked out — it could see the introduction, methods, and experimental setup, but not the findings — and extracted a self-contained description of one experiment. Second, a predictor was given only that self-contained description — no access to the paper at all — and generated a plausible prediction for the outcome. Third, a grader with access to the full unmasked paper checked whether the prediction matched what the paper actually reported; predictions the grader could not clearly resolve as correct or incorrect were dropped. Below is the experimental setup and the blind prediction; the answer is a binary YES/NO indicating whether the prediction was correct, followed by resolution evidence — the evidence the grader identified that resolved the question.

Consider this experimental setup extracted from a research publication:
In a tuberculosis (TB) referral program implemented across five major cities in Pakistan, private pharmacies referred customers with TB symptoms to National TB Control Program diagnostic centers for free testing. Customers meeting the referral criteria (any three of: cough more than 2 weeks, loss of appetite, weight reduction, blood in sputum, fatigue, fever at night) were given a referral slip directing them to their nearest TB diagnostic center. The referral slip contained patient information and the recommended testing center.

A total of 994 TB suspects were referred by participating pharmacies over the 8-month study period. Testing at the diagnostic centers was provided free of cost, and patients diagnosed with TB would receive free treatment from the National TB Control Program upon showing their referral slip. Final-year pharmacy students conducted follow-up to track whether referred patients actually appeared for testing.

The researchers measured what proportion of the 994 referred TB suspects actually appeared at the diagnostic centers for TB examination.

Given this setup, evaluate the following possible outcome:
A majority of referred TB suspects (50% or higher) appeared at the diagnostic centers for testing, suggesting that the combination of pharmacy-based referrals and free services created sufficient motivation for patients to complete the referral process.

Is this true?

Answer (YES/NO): YES